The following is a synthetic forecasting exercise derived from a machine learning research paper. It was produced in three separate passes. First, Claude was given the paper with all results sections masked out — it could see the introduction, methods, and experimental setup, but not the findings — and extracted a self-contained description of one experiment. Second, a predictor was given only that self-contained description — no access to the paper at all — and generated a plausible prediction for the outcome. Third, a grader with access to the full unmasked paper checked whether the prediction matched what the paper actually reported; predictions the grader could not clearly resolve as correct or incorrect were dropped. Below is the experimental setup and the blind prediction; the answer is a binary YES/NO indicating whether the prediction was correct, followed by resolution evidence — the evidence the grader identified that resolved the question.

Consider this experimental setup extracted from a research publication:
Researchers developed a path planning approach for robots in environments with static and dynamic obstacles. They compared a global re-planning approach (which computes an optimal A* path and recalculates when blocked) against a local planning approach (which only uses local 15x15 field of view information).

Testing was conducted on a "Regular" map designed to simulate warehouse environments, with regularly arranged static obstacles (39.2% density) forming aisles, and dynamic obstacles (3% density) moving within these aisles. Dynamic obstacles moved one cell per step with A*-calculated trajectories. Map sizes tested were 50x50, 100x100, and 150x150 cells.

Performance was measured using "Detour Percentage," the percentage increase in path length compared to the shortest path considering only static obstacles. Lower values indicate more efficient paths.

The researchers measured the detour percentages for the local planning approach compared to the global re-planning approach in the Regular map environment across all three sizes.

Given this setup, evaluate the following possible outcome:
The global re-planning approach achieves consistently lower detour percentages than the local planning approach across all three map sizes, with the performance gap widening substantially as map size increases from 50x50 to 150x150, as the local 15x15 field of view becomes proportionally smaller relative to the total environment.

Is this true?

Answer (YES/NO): NO